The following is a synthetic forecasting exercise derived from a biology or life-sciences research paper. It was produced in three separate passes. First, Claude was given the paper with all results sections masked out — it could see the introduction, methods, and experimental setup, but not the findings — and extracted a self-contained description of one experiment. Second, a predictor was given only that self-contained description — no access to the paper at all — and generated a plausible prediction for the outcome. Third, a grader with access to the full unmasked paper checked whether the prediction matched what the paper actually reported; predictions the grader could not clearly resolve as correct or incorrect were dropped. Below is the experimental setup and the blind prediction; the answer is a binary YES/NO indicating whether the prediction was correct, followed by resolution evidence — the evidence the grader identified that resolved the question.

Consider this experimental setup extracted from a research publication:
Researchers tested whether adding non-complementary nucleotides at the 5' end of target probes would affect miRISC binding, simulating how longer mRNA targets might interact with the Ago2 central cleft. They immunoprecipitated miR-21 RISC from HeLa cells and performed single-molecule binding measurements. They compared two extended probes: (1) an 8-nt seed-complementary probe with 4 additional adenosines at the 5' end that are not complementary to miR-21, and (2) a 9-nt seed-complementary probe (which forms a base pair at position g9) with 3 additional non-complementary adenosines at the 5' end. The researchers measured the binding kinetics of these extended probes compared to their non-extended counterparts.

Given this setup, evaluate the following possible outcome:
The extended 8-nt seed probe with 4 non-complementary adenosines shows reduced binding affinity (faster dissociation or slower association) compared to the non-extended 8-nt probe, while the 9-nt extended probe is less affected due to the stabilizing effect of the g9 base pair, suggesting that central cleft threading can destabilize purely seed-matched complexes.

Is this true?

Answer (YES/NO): NO